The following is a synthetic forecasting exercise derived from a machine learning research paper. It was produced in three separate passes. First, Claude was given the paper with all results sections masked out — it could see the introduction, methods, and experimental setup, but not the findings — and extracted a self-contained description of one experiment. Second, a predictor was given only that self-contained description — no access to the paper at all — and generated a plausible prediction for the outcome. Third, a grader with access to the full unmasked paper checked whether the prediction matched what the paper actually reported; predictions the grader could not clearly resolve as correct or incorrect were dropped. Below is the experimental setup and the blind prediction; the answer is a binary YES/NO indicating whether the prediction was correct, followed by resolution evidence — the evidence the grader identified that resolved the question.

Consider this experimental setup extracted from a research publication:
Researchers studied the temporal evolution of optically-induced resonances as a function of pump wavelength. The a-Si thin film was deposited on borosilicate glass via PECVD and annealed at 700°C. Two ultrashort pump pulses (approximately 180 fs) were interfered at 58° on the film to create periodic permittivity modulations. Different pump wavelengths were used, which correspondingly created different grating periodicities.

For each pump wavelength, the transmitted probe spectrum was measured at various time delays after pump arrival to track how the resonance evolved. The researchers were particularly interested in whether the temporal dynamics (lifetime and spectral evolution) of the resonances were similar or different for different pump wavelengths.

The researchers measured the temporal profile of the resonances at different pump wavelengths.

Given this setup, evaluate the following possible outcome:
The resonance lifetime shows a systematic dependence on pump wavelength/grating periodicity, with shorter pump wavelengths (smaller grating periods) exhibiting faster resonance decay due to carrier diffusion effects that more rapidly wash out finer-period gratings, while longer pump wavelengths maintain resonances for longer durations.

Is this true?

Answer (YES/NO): NO